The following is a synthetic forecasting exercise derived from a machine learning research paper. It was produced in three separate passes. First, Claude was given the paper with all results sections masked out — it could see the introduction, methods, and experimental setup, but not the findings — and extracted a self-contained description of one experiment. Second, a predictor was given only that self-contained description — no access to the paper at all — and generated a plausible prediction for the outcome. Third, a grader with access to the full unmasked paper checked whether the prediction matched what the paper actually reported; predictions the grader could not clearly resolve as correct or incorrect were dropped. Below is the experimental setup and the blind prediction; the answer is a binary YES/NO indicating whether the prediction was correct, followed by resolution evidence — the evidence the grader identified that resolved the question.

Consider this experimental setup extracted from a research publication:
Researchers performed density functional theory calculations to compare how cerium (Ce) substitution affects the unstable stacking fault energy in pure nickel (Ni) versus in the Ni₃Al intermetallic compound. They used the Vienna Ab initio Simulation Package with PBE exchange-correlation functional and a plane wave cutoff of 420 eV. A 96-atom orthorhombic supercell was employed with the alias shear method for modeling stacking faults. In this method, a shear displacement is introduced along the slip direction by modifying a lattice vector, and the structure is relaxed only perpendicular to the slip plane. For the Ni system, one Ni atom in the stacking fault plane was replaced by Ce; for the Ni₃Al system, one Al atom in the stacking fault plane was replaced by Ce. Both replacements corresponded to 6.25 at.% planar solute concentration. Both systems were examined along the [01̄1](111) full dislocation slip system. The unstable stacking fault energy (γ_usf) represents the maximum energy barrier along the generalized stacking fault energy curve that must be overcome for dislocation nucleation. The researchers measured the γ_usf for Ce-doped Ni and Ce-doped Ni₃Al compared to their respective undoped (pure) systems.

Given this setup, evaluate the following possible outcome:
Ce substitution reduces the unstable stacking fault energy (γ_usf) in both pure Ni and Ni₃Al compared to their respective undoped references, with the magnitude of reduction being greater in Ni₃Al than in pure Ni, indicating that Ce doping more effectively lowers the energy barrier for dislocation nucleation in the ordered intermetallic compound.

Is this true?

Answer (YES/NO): NO